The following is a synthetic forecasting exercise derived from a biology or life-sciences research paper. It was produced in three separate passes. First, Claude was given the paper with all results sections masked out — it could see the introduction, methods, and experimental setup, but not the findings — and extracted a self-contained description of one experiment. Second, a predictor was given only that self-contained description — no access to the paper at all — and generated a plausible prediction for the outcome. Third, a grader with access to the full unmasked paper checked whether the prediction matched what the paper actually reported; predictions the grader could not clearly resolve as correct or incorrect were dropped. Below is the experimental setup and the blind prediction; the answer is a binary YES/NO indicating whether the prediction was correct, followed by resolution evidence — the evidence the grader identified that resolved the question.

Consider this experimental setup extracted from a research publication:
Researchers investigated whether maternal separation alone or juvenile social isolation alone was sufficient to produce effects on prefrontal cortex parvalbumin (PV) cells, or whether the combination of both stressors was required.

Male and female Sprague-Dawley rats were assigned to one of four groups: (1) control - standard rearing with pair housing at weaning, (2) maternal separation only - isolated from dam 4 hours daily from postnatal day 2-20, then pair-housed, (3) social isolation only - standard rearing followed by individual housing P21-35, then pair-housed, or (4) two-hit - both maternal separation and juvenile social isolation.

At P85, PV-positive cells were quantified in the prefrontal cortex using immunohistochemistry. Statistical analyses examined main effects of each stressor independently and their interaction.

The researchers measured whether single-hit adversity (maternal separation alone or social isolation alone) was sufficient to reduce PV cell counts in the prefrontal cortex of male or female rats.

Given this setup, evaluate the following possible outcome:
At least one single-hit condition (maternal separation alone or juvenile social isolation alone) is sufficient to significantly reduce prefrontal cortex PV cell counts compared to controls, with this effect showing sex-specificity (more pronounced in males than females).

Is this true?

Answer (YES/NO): NO